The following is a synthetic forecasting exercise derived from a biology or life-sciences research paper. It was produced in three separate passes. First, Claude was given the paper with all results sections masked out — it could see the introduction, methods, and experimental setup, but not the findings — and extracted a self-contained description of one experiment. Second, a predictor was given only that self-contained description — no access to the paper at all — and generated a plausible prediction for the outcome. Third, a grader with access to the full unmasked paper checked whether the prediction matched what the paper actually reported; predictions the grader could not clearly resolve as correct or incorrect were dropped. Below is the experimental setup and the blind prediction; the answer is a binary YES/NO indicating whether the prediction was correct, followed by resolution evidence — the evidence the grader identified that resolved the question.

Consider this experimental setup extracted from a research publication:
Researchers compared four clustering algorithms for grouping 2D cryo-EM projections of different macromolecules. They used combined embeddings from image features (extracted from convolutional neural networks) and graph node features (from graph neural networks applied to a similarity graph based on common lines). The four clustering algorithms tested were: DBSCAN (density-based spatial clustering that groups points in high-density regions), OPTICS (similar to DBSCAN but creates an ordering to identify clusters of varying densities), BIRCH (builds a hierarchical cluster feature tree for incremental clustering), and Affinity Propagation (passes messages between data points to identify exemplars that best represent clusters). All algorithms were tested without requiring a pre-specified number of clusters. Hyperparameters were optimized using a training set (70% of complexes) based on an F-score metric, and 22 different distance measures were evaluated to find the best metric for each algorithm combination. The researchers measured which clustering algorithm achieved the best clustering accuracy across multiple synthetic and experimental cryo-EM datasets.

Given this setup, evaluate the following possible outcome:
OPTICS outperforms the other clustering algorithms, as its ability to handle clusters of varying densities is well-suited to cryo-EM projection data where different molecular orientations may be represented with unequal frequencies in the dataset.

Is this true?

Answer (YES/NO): YES